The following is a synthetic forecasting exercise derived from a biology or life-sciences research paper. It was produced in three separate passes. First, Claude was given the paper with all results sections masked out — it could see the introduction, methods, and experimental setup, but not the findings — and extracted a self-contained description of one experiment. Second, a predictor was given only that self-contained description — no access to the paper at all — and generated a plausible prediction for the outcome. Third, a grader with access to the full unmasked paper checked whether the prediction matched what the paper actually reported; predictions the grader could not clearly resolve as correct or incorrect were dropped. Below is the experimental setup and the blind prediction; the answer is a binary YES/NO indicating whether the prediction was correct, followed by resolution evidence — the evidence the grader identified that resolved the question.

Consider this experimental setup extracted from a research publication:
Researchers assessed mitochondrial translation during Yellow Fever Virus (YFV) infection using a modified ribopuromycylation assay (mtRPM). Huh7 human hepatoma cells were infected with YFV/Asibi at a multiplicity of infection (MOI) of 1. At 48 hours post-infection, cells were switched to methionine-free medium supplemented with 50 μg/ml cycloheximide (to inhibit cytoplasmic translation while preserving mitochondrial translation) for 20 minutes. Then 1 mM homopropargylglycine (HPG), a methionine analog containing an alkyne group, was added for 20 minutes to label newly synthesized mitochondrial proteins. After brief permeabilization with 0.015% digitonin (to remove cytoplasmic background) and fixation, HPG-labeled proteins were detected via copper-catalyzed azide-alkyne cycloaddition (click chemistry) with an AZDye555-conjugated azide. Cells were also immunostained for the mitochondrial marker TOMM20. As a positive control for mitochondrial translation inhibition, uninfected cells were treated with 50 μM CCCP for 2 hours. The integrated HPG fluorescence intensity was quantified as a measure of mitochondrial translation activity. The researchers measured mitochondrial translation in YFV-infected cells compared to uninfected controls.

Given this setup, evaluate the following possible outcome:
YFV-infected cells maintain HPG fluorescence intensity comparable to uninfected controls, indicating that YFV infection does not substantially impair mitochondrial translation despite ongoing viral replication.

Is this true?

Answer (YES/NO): NO